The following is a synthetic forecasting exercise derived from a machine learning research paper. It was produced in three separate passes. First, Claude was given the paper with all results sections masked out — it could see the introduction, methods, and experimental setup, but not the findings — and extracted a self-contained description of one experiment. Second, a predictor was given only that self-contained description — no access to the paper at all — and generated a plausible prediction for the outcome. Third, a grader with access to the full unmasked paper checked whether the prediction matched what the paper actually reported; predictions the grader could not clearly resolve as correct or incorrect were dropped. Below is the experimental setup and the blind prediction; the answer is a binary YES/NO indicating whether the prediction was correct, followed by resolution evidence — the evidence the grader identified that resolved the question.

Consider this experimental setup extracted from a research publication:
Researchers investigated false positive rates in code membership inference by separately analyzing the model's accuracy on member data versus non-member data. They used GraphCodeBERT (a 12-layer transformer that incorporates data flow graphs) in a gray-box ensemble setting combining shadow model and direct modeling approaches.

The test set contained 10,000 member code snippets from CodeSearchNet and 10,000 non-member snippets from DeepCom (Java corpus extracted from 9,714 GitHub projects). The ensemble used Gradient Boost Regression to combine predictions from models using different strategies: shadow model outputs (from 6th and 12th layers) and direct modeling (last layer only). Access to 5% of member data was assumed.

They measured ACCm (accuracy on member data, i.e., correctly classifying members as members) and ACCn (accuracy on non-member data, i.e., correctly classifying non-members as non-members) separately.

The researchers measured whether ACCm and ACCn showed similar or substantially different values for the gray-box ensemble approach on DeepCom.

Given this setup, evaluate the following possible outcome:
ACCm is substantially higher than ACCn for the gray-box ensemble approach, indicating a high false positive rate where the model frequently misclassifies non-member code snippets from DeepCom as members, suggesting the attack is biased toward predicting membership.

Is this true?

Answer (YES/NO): NO